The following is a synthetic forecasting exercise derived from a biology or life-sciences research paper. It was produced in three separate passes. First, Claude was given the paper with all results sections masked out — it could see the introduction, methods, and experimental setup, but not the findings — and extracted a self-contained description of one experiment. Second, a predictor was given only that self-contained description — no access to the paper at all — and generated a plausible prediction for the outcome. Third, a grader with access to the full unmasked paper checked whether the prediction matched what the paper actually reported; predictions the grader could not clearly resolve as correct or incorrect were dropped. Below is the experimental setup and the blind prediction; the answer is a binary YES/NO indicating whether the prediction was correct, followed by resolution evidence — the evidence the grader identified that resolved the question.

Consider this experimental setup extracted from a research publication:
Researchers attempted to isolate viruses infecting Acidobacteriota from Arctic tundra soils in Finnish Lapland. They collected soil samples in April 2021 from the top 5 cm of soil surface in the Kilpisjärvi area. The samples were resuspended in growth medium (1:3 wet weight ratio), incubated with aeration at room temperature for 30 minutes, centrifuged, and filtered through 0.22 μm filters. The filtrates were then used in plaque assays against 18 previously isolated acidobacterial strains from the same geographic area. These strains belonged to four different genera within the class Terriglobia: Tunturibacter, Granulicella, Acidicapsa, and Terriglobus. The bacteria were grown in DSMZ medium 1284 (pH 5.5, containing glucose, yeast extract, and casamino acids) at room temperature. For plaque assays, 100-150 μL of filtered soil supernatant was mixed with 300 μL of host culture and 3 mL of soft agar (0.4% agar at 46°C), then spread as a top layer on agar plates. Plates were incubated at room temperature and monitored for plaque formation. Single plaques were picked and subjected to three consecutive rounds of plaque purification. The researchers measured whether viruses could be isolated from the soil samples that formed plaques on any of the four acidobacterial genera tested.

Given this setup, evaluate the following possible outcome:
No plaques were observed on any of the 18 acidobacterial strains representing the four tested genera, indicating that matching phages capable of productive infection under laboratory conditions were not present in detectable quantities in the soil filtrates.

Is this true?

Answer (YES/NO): NO